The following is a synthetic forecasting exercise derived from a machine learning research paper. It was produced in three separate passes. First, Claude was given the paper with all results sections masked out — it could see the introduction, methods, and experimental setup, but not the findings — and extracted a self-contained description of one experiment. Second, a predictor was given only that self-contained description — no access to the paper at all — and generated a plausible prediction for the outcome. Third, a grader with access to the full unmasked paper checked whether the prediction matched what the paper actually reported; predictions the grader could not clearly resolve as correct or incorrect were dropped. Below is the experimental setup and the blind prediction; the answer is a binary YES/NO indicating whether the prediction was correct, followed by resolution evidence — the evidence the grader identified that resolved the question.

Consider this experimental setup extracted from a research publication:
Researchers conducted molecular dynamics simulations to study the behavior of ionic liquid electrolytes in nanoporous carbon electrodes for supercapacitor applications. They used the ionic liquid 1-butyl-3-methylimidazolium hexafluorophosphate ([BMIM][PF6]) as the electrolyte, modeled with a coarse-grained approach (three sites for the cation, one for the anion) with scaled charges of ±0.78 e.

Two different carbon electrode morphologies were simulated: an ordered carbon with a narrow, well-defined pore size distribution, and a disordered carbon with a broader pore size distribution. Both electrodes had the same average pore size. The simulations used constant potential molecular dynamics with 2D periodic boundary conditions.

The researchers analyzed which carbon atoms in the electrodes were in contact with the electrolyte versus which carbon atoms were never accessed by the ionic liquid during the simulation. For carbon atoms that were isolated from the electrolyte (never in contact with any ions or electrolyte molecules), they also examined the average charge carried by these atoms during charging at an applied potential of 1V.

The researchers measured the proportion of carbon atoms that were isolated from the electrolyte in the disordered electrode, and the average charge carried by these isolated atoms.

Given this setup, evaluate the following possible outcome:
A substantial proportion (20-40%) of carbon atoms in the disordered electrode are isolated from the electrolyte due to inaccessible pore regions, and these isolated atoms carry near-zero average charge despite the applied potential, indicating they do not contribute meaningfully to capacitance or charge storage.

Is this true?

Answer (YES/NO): NO